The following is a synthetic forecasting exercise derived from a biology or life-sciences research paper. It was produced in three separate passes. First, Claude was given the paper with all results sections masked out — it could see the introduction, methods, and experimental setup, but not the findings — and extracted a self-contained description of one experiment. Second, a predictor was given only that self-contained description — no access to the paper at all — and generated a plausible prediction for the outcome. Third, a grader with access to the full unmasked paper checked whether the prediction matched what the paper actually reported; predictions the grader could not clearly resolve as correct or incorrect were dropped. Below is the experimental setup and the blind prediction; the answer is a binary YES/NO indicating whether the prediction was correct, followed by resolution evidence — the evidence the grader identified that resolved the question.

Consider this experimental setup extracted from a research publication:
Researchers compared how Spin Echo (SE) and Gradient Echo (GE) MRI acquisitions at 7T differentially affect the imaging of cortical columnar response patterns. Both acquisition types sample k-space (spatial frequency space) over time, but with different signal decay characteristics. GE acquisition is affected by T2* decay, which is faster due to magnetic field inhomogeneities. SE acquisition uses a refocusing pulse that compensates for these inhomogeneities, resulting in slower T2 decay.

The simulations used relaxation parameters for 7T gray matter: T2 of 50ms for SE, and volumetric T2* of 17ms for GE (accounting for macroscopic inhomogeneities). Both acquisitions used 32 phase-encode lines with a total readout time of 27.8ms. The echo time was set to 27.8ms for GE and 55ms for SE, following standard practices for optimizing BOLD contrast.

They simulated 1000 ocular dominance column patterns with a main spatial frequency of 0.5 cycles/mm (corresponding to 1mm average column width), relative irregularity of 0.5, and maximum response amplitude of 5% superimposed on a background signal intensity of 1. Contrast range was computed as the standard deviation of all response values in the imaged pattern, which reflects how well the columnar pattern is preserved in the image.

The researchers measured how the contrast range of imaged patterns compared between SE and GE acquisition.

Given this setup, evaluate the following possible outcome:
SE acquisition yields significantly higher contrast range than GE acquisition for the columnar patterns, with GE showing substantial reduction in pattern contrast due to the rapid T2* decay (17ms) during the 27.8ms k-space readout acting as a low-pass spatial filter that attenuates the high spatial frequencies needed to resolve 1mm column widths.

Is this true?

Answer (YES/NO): NO